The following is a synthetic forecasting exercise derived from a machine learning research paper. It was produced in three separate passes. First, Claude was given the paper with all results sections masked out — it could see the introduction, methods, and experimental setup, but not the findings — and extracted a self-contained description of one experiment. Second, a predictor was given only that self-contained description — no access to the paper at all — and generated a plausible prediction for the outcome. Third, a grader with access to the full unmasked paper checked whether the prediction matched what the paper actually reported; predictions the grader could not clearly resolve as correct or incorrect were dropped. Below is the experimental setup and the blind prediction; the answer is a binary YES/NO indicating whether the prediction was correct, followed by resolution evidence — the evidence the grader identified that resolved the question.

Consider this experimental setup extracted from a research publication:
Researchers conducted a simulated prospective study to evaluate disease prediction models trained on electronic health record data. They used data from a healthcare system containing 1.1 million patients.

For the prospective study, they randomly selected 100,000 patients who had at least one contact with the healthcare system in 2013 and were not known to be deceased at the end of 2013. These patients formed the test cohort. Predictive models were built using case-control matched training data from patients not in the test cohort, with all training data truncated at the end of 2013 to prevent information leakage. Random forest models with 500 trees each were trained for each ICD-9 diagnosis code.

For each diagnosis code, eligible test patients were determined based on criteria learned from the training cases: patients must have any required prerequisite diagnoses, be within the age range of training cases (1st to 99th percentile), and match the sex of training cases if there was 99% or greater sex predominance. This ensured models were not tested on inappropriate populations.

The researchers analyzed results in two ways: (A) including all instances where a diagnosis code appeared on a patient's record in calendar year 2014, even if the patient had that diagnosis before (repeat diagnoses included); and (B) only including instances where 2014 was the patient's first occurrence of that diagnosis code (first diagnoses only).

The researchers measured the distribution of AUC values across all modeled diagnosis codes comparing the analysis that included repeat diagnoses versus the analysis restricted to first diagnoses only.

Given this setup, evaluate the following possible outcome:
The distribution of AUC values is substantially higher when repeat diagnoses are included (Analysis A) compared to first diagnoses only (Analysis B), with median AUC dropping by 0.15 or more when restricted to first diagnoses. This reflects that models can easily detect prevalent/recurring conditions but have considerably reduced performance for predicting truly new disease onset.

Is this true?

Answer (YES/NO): NO